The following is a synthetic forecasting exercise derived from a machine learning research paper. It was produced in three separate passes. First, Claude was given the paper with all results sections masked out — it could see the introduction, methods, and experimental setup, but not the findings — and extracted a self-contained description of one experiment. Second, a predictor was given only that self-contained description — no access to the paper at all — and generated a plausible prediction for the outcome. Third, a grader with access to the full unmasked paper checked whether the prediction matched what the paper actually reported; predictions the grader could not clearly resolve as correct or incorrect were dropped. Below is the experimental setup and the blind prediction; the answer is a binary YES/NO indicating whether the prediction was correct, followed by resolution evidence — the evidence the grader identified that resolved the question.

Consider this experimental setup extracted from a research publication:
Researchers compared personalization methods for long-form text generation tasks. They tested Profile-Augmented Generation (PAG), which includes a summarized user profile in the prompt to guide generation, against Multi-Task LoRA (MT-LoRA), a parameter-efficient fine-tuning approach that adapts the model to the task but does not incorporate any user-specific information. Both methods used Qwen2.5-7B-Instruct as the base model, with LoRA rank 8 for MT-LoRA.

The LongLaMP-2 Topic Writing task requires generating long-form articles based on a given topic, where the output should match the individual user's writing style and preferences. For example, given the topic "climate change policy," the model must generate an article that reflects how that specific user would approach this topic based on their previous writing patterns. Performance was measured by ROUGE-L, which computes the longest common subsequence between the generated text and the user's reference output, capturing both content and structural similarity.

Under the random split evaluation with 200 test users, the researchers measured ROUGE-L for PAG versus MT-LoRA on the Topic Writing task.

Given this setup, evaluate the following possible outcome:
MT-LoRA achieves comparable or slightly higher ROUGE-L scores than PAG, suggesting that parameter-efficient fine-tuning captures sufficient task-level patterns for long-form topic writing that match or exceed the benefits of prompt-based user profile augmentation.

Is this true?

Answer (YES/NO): NO